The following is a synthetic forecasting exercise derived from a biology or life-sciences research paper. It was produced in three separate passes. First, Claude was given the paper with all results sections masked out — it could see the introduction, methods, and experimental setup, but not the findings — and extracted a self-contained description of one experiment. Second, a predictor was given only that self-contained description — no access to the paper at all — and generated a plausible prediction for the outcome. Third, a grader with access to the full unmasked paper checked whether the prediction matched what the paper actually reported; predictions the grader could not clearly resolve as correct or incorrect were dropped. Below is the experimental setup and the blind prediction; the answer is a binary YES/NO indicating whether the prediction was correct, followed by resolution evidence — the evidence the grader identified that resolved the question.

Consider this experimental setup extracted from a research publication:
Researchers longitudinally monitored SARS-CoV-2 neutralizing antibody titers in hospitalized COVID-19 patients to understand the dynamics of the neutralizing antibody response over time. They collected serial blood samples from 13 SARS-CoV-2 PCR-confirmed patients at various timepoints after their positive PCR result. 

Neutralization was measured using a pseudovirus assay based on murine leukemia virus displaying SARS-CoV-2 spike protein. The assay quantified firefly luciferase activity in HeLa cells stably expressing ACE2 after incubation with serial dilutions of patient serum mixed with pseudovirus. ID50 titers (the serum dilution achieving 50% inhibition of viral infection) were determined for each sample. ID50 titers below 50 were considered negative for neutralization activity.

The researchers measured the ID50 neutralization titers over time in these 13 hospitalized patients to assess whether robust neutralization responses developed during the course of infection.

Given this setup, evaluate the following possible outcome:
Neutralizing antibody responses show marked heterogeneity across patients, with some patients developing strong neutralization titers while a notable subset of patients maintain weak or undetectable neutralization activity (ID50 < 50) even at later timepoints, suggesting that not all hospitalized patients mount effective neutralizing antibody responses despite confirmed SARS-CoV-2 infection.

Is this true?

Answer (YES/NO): NO